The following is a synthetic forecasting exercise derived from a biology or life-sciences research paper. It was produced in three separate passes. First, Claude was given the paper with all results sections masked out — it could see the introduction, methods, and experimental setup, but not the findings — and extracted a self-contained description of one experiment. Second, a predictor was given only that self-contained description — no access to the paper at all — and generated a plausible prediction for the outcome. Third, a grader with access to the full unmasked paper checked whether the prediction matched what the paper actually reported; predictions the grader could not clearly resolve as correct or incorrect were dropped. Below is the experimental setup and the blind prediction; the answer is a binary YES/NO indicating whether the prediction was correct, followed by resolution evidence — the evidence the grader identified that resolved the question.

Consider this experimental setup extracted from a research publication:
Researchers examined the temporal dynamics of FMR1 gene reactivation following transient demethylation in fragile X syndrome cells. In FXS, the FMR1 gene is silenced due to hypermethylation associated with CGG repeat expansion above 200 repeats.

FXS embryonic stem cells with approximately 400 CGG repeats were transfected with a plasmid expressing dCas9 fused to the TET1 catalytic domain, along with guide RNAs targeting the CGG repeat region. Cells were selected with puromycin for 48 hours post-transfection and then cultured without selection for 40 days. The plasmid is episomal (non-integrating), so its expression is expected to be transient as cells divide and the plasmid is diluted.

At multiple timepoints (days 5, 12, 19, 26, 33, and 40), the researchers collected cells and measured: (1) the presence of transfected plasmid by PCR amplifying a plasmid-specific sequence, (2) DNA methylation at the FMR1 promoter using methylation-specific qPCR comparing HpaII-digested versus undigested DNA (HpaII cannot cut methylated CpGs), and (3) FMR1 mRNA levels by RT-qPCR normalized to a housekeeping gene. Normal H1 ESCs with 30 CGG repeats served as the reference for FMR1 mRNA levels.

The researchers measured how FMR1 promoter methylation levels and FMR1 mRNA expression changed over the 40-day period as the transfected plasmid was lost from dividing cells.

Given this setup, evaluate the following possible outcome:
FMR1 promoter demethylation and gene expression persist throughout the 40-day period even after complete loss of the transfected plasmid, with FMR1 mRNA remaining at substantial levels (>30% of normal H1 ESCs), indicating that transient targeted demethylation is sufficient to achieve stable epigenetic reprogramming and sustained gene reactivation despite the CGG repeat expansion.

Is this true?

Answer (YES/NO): NO